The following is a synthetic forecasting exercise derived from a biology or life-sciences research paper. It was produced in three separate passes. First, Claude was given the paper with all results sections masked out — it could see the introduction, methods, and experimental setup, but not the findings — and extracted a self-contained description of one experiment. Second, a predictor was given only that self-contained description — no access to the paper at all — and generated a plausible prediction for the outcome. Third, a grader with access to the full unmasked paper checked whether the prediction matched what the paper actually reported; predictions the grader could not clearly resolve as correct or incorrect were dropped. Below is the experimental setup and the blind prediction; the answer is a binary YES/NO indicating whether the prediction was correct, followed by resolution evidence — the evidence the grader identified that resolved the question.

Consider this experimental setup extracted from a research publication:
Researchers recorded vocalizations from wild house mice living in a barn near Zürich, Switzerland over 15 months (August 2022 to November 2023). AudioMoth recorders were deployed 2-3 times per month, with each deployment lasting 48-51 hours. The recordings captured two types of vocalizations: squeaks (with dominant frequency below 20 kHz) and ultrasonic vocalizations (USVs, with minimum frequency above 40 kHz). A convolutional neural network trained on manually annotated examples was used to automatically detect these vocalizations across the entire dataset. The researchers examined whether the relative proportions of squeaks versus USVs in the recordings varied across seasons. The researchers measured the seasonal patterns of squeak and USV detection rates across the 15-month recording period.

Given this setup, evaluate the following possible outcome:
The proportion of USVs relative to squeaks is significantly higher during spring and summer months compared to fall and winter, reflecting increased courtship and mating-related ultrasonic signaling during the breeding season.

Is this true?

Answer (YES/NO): NO